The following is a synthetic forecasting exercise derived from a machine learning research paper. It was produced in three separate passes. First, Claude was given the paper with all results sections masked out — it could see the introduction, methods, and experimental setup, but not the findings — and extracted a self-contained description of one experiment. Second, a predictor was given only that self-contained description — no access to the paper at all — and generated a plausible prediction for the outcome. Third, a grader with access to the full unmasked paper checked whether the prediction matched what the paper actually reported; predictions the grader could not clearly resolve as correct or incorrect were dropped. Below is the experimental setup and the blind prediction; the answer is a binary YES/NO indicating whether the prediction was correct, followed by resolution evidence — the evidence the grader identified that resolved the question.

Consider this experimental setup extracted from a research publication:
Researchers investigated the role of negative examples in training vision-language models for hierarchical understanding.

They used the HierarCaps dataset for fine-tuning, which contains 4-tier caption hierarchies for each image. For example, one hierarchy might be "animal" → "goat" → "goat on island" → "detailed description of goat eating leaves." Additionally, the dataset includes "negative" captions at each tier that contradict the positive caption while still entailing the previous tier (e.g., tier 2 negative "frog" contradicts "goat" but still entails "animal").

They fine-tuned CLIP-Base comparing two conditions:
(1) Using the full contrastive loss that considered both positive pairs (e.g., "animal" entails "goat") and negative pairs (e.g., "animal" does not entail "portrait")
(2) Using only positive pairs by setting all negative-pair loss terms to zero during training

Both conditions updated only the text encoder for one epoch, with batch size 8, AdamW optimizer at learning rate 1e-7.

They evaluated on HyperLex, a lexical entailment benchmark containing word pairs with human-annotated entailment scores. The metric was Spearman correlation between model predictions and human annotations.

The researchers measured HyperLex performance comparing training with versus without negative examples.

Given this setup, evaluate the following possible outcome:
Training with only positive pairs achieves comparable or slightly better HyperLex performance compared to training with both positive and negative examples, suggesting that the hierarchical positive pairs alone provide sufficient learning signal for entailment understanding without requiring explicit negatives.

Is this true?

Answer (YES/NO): NO